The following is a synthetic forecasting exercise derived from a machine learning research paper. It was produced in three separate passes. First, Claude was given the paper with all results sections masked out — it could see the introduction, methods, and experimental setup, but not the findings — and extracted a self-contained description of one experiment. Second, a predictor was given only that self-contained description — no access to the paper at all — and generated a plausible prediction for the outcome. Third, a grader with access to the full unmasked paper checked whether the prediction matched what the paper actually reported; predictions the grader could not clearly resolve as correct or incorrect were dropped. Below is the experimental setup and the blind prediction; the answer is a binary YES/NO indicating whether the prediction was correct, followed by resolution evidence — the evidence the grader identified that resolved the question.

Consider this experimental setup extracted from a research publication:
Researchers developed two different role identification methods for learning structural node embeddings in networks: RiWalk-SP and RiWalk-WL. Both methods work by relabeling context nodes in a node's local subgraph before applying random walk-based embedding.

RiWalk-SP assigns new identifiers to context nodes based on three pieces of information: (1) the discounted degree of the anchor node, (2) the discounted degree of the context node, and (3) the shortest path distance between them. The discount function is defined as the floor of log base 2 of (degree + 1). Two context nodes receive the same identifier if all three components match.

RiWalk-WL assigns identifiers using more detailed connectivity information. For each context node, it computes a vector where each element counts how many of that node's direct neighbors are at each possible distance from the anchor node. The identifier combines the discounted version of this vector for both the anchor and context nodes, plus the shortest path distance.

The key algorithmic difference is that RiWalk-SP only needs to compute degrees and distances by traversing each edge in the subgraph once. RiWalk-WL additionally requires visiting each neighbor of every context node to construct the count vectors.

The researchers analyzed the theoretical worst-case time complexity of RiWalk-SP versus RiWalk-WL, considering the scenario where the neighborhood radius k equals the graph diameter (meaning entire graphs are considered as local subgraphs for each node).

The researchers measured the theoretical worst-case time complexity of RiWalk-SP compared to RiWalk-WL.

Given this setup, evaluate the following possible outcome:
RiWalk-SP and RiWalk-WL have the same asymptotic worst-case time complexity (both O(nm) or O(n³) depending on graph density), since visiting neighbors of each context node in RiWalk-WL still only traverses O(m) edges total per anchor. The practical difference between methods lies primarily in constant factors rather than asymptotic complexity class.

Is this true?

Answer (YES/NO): NO